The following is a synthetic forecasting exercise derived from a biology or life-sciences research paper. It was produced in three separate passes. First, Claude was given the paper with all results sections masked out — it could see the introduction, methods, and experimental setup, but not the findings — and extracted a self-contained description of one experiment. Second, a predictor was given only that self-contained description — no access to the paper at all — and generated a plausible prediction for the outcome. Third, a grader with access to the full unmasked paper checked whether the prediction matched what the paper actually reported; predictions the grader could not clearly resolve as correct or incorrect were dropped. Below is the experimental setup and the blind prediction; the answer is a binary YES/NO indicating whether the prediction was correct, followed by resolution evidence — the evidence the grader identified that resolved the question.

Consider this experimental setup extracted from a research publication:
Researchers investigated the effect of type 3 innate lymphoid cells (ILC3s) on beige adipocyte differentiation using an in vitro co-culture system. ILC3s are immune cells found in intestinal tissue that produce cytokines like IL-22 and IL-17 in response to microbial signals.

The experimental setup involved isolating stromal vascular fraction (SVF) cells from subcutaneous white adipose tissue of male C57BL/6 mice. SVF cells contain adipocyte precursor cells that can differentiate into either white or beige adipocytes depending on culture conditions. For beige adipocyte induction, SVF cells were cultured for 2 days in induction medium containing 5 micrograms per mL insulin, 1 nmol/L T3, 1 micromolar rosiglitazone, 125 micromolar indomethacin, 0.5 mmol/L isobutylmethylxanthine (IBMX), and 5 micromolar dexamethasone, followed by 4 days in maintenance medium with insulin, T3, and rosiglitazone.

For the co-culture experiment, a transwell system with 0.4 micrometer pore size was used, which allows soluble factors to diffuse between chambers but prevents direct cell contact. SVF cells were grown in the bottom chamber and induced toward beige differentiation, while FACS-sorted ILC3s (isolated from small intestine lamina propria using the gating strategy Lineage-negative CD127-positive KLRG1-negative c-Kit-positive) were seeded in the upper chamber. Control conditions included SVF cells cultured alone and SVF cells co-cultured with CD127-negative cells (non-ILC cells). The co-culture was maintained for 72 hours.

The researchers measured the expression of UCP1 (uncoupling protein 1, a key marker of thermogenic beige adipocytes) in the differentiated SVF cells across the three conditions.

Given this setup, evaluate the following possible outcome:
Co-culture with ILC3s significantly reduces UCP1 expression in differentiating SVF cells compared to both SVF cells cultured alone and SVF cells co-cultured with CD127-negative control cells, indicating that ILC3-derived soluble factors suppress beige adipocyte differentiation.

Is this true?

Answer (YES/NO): NO